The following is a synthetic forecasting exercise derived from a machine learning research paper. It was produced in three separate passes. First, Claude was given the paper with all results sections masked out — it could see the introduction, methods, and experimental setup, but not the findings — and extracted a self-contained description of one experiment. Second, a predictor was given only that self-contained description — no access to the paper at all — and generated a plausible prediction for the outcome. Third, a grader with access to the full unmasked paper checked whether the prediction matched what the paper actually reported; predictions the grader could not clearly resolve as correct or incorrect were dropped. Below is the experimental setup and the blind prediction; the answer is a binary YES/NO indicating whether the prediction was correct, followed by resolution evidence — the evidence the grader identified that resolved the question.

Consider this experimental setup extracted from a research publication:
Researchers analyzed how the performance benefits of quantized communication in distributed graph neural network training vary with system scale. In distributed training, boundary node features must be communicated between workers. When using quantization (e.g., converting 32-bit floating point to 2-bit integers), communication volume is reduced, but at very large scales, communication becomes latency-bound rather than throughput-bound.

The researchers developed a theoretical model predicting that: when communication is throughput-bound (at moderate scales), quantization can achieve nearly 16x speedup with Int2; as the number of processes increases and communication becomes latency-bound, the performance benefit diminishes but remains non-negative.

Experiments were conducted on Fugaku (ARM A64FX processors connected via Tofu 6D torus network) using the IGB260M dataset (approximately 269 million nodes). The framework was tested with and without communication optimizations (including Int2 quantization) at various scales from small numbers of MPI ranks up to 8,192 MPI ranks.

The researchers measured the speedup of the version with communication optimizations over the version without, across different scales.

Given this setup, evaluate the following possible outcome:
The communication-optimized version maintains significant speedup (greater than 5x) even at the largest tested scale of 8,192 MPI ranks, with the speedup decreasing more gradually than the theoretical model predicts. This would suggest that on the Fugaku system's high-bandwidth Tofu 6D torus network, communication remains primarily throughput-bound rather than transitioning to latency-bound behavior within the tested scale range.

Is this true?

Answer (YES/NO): NO